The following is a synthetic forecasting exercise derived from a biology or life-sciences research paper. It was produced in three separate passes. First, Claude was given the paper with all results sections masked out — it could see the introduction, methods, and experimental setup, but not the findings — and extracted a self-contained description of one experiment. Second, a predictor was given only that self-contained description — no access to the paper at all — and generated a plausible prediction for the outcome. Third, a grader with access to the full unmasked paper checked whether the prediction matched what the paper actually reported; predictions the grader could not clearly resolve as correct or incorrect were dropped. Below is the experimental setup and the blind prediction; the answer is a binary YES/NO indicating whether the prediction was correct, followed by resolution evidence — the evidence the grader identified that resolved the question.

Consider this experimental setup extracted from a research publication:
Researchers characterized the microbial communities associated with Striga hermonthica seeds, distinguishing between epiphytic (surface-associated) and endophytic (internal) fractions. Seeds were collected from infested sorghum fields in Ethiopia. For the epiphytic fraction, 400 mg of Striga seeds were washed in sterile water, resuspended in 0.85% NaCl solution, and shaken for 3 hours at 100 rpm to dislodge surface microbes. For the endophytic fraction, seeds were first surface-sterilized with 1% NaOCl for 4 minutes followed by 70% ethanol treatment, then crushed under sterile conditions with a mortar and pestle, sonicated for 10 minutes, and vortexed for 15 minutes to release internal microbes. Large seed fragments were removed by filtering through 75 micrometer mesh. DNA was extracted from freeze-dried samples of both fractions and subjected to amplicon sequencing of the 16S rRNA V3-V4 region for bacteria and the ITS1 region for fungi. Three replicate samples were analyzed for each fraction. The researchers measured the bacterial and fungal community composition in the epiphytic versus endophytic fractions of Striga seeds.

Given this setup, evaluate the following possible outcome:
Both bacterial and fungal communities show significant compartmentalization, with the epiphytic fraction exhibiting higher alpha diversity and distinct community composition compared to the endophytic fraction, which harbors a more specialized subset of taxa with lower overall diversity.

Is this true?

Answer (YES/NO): YES